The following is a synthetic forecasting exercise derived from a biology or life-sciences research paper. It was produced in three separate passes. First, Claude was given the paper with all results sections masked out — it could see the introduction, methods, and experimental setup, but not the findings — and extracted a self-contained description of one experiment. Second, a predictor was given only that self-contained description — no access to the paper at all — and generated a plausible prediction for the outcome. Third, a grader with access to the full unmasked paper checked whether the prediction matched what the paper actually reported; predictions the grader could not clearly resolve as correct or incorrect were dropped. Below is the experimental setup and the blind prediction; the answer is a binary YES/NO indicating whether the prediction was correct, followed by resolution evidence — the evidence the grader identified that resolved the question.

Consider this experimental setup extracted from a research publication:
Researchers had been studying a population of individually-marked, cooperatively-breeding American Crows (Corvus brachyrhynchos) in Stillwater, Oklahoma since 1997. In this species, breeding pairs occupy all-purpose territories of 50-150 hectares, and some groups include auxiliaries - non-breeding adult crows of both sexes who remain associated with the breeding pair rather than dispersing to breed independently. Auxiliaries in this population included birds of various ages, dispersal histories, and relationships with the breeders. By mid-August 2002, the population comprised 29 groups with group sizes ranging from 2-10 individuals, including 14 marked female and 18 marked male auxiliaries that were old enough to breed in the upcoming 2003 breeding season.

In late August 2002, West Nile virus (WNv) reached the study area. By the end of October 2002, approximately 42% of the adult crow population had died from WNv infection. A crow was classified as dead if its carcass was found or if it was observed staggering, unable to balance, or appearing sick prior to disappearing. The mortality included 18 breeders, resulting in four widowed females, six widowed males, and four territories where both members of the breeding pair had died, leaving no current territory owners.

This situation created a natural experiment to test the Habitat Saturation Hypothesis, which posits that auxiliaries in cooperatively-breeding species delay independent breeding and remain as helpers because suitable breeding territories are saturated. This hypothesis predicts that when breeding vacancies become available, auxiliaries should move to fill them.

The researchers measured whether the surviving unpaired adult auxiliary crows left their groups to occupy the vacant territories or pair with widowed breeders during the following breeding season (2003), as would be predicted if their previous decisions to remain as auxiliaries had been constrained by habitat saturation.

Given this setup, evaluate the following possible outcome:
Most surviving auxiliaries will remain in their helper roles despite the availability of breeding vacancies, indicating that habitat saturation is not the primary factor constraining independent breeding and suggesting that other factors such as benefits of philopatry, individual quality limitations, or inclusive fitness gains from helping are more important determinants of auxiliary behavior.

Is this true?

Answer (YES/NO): NO